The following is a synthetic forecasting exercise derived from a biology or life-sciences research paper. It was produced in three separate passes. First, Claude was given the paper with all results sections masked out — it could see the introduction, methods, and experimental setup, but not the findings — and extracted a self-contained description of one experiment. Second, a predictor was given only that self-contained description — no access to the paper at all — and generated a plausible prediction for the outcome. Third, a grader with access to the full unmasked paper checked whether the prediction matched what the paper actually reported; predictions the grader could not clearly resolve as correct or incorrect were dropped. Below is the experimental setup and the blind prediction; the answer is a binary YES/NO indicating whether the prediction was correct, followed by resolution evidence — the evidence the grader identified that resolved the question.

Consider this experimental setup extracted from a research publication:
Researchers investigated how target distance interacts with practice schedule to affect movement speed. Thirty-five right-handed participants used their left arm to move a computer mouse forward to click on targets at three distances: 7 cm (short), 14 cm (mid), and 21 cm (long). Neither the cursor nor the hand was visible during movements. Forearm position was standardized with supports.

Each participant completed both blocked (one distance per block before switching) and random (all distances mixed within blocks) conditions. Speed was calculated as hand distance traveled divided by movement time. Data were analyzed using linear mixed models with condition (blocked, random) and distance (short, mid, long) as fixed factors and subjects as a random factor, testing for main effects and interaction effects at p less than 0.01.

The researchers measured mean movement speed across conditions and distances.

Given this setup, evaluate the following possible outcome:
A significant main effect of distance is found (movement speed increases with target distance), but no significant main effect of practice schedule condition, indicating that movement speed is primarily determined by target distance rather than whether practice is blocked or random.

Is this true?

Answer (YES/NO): NO